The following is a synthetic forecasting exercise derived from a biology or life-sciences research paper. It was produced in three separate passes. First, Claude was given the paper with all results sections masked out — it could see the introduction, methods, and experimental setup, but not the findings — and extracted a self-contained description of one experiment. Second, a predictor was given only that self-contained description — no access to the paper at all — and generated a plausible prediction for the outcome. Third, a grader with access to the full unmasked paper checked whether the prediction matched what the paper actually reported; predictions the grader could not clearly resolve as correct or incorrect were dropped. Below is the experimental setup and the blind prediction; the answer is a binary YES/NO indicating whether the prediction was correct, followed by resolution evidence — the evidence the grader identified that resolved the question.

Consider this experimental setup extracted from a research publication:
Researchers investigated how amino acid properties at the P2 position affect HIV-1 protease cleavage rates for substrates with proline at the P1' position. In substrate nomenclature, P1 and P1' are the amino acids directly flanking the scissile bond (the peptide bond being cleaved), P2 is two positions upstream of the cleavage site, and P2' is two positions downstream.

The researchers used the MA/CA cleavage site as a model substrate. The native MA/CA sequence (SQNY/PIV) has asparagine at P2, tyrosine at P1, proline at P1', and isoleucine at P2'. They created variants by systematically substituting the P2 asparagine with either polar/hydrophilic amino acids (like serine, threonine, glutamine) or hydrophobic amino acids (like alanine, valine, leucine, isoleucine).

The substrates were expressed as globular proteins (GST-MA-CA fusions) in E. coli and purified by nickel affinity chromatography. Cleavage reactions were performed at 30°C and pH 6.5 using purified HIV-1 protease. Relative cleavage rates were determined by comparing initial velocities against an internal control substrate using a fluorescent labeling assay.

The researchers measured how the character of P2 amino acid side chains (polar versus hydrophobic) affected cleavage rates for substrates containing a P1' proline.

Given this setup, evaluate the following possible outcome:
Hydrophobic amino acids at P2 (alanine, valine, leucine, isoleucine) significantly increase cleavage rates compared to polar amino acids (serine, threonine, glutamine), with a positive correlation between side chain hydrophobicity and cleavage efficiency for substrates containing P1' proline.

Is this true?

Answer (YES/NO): NO